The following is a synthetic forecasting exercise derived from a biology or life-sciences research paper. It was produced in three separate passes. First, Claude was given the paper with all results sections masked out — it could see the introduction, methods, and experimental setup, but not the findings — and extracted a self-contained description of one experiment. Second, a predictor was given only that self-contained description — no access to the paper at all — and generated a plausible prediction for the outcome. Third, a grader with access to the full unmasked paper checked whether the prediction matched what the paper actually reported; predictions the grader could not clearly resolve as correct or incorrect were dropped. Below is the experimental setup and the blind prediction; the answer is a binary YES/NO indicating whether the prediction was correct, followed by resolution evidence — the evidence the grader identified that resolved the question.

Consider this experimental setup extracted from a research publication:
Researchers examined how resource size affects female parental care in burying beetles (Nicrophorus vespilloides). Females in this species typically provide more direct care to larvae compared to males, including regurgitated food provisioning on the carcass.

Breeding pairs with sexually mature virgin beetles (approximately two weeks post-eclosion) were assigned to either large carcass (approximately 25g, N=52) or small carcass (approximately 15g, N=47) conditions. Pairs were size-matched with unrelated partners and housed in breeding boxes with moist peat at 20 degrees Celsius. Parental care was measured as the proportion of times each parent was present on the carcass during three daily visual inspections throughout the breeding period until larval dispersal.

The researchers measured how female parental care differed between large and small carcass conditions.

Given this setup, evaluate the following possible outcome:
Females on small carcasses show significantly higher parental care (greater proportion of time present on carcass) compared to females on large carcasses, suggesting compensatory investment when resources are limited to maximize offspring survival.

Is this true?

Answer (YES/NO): YES